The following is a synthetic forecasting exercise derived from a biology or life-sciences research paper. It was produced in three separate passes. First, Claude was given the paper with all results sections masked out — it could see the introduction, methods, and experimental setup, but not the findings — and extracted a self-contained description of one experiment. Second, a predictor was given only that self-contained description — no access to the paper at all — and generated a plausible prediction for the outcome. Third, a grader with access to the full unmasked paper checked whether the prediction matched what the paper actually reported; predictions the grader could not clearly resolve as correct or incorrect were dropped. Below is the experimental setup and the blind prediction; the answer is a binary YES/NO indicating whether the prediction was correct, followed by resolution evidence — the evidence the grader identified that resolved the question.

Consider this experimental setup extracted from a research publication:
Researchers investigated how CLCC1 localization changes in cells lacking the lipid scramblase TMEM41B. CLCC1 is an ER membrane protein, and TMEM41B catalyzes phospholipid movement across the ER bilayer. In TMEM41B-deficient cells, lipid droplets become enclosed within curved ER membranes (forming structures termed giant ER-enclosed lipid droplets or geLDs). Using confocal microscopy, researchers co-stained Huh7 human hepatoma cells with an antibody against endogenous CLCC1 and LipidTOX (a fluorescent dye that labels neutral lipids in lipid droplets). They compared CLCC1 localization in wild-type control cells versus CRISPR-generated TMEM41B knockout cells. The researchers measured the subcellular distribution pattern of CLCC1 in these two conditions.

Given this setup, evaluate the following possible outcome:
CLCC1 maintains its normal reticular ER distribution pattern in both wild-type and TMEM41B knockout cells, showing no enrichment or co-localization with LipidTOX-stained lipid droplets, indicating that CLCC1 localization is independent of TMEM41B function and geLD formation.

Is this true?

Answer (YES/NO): NO